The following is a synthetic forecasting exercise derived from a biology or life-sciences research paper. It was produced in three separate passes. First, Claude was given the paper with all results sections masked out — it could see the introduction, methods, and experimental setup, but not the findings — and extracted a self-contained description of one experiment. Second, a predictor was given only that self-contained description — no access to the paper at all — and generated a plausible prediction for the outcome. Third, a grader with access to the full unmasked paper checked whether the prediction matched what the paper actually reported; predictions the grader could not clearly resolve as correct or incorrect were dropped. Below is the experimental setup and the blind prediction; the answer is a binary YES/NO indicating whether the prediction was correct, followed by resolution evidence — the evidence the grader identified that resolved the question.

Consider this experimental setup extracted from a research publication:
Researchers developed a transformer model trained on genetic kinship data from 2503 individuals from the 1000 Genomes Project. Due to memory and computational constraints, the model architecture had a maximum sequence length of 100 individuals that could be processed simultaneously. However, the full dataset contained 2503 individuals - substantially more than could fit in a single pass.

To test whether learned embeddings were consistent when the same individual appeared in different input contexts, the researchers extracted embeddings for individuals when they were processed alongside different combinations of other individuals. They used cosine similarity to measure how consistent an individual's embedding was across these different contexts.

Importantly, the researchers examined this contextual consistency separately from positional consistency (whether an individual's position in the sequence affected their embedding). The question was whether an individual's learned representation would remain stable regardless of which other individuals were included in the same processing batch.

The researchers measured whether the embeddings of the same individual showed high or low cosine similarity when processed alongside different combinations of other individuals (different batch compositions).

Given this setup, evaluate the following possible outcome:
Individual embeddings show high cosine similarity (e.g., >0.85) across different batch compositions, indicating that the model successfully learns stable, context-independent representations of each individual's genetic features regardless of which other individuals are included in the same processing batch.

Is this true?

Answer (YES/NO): NO